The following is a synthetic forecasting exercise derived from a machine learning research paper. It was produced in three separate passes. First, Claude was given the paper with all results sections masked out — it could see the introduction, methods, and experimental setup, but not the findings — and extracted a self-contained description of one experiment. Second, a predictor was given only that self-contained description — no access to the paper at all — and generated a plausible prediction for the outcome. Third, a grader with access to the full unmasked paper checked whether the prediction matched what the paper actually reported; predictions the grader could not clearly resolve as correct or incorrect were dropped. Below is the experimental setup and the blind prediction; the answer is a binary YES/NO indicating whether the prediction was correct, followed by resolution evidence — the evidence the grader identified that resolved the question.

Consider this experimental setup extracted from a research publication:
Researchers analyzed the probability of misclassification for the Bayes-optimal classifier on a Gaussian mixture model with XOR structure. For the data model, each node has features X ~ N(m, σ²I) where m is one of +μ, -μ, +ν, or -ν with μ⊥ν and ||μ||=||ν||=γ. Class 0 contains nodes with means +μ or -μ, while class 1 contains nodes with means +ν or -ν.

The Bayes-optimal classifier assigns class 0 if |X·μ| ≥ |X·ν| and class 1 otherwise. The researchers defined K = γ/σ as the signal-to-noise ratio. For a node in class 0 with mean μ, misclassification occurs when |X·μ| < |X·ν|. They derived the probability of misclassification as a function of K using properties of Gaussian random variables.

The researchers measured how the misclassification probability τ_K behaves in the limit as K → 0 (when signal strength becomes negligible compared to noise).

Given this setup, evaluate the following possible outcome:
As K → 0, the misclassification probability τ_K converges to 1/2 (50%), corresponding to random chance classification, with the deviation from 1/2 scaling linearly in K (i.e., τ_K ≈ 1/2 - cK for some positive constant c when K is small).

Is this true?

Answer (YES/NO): YES